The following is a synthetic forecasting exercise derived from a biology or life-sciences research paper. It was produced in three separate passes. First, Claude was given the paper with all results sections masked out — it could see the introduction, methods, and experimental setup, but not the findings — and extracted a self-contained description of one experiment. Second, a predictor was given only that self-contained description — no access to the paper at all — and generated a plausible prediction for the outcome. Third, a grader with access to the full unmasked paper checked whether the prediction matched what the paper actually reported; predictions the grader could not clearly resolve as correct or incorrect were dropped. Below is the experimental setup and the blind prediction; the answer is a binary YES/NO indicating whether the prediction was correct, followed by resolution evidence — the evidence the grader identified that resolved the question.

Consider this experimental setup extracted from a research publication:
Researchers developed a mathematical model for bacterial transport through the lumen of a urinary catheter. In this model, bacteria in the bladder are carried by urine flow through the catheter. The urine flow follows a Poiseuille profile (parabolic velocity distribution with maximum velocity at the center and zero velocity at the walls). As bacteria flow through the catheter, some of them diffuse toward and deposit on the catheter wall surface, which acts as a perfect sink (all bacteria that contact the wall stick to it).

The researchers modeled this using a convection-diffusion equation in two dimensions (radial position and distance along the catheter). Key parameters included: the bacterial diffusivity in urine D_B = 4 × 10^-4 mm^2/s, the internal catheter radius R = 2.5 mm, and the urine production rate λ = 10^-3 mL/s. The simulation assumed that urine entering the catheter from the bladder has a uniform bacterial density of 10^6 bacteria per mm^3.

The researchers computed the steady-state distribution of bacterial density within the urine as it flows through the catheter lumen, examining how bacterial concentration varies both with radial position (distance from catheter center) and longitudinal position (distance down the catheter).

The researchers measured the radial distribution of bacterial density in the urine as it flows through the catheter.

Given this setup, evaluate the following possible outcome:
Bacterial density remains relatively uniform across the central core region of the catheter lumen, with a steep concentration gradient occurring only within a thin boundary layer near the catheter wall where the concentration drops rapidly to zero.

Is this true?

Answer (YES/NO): YES